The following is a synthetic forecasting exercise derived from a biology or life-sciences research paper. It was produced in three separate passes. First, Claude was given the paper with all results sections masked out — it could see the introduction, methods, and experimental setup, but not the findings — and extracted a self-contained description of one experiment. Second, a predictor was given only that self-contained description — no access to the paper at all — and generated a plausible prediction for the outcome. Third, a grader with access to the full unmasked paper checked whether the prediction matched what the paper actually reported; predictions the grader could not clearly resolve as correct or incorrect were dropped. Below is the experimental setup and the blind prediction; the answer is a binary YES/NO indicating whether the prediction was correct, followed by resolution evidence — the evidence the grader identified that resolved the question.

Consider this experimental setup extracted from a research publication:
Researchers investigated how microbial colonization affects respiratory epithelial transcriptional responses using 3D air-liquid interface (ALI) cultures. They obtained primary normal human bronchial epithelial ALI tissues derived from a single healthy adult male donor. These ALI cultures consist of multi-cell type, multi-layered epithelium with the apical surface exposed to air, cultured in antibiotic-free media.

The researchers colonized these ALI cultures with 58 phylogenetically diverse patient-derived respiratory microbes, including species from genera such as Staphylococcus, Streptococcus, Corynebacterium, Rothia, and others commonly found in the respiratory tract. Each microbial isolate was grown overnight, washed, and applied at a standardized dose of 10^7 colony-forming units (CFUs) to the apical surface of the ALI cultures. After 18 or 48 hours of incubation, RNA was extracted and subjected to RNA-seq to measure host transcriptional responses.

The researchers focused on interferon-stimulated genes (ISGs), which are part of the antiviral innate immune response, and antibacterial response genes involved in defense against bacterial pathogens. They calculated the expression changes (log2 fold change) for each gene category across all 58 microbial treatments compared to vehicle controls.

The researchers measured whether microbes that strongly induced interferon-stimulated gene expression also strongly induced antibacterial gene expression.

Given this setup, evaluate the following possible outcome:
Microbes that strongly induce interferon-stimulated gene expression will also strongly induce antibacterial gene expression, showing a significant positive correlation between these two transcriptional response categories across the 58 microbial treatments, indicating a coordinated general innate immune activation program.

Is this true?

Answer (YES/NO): NO